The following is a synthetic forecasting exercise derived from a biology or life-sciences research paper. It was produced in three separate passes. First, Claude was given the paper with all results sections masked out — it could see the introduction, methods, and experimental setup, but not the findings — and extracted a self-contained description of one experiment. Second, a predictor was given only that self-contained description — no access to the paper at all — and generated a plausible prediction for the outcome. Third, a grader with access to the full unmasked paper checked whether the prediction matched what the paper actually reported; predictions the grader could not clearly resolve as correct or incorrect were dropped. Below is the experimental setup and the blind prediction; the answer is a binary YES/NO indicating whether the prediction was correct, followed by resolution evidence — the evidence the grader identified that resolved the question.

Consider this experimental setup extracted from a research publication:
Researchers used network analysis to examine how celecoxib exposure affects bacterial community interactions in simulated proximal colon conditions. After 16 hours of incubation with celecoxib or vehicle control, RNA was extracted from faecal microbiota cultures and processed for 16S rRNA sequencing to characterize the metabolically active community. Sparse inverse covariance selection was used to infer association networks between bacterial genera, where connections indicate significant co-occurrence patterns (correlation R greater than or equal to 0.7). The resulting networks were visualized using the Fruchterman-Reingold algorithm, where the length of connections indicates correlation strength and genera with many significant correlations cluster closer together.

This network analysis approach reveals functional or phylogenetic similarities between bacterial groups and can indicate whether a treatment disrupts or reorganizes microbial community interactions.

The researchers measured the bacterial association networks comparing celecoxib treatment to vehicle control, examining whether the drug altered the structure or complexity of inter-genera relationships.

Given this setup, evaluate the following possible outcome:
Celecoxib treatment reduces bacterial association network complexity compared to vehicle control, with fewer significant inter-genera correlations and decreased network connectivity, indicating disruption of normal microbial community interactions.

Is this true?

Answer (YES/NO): NO